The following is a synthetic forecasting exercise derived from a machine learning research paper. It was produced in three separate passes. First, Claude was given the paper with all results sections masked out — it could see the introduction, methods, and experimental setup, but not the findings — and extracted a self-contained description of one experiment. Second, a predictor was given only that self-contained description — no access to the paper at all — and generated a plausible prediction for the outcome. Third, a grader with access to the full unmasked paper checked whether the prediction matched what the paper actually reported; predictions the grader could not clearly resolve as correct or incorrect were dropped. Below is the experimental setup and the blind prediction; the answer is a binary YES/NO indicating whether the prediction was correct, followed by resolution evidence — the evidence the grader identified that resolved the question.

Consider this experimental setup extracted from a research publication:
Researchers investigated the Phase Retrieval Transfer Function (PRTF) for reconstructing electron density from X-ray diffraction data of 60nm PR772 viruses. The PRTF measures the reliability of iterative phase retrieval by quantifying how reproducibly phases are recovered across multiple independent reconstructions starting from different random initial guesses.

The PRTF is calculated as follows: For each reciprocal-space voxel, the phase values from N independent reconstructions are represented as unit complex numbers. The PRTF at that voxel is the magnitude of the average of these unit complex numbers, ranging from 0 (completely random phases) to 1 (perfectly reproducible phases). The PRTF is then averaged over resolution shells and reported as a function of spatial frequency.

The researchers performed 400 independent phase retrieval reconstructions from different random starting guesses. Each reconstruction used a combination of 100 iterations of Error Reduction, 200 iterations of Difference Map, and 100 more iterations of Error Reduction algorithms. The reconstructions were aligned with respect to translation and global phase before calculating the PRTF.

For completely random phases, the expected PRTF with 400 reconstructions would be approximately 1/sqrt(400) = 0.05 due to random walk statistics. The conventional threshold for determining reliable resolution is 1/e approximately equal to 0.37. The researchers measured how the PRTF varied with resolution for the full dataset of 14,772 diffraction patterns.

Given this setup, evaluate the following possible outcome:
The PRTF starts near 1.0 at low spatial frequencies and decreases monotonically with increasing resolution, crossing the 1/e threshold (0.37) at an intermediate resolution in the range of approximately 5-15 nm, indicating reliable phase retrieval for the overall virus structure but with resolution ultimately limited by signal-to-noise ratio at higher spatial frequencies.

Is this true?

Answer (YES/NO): NO